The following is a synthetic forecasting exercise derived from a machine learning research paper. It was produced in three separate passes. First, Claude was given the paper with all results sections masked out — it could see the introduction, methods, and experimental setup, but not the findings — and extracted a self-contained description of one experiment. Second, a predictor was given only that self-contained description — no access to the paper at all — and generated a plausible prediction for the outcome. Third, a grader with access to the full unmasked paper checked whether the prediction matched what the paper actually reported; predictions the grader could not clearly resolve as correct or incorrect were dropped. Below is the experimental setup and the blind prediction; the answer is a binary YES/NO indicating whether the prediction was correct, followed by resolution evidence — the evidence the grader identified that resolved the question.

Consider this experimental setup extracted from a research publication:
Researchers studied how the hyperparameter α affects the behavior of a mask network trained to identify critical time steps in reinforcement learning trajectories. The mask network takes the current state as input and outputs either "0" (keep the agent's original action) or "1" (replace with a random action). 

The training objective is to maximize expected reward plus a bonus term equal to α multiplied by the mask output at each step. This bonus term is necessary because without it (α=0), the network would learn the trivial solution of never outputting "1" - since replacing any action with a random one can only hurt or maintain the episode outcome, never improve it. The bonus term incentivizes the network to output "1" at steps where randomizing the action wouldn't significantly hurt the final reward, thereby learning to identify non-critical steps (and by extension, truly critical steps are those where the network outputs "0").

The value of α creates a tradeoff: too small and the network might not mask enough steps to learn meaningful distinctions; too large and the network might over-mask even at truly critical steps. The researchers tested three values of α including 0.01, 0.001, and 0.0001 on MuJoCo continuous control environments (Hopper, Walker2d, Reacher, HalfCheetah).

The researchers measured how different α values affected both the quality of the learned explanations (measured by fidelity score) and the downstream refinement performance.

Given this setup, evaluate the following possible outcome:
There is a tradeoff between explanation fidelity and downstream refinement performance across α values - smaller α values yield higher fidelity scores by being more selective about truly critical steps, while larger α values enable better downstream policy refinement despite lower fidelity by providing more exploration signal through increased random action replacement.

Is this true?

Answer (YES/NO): NO